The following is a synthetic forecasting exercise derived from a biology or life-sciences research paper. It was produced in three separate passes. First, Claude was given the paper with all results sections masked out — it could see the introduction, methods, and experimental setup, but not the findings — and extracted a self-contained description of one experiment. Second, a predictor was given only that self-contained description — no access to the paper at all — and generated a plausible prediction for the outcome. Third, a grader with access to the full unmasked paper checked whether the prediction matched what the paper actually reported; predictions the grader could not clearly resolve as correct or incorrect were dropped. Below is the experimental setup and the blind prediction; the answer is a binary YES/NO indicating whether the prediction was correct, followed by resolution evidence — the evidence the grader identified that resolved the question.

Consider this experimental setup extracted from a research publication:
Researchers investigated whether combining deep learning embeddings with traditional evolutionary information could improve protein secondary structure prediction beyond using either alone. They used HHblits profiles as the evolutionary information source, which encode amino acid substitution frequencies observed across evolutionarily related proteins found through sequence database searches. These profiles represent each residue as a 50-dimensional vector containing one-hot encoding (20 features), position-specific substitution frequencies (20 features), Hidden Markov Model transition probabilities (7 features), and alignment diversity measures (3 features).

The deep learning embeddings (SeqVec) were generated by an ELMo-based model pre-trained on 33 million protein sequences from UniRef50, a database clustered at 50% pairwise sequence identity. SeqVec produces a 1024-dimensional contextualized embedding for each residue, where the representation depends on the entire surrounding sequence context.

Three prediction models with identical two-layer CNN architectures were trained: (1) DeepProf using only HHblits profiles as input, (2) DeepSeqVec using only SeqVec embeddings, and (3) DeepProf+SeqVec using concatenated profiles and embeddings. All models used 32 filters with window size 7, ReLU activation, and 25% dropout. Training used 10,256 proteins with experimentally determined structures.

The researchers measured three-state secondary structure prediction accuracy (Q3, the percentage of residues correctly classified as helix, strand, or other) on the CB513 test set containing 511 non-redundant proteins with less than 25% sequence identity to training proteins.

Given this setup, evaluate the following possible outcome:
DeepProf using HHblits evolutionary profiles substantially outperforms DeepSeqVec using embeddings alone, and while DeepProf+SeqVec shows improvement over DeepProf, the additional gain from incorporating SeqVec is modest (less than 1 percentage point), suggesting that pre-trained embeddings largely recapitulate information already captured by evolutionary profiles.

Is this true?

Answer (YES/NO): NO